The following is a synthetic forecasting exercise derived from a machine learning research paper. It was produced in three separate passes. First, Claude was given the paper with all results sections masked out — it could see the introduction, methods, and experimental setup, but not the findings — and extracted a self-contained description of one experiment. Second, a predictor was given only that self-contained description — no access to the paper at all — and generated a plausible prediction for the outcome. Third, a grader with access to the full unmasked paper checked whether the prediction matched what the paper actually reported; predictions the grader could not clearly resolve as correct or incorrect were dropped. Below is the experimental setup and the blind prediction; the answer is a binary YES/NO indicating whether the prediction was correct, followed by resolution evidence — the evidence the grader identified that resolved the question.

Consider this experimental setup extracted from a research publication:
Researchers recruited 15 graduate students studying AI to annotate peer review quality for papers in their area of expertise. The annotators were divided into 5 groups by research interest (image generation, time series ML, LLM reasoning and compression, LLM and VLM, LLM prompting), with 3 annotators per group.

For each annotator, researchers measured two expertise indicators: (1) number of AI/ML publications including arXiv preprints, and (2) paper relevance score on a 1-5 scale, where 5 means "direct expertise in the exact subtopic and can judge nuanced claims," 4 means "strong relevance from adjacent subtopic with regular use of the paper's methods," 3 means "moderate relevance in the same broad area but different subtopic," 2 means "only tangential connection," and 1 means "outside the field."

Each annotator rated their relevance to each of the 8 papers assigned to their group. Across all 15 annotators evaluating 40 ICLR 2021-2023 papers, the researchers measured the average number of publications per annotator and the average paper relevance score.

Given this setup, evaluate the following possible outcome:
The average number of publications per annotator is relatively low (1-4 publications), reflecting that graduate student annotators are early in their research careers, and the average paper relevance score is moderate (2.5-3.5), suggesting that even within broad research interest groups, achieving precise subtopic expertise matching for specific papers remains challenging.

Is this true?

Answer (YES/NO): NO